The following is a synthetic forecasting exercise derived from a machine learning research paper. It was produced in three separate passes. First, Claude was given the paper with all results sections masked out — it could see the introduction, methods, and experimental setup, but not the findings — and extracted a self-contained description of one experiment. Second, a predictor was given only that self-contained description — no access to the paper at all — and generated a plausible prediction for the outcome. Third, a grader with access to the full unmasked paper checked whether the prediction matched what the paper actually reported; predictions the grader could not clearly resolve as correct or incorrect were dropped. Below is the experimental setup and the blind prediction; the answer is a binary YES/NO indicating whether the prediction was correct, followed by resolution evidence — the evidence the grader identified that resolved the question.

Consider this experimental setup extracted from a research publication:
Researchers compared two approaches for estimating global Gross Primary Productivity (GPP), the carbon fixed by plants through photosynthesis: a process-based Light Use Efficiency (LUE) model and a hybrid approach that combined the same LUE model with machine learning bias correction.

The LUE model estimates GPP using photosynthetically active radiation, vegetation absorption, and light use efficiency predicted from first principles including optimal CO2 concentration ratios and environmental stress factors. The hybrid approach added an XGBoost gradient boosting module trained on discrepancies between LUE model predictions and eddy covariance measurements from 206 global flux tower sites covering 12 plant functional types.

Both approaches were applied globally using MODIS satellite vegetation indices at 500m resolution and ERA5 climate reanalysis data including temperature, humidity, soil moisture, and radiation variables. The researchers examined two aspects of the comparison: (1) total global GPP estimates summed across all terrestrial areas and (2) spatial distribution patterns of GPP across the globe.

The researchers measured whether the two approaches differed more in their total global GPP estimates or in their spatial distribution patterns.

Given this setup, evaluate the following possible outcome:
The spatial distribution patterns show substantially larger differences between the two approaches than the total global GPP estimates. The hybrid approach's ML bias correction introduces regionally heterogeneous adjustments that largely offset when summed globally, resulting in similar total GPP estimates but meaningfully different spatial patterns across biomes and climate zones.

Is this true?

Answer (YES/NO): YES